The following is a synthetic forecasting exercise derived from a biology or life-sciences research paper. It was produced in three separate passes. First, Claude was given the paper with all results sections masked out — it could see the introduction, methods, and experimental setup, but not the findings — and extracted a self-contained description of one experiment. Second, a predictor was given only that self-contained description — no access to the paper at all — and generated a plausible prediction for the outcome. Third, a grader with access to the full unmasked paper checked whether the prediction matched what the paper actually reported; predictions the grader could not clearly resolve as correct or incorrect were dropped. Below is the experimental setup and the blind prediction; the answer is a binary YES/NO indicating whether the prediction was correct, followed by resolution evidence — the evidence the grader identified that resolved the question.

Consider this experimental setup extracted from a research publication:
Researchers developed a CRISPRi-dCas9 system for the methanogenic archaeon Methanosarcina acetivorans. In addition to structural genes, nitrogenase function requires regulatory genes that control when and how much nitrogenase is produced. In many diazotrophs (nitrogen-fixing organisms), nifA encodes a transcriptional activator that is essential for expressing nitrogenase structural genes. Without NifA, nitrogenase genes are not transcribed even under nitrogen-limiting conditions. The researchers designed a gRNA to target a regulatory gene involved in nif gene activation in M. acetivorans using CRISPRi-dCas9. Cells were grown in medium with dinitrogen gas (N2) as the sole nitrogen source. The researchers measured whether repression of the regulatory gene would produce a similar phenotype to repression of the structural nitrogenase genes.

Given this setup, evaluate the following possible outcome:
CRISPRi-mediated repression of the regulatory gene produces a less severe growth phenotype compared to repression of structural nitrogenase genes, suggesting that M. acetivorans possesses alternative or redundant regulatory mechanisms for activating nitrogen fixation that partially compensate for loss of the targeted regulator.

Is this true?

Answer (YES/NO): NO